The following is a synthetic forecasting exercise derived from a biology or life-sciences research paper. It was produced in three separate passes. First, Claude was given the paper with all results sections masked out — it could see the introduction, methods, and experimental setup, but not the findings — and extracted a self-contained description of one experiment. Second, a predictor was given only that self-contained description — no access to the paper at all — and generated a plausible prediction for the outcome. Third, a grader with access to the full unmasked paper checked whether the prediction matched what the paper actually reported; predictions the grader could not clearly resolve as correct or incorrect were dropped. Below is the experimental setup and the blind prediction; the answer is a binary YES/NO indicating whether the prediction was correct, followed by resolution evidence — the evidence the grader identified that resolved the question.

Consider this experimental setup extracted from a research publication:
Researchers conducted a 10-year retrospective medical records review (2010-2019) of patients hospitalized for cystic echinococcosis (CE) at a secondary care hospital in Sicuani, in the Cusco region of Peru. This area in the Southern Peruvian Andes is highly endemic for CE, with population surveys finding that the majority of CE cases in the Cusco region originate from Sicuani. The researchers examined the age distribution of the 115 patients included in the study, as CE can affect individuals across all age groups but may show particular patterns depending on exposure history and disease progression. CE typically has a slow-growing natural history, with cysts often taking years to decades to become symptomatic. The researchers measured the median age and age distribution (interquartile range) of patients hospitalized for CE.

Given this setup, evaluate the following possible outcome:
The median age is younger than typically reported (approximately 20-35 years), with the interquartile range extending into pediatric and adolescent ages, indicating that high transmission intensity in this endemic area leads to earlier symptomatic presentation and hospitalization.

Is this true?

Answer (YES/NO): NO